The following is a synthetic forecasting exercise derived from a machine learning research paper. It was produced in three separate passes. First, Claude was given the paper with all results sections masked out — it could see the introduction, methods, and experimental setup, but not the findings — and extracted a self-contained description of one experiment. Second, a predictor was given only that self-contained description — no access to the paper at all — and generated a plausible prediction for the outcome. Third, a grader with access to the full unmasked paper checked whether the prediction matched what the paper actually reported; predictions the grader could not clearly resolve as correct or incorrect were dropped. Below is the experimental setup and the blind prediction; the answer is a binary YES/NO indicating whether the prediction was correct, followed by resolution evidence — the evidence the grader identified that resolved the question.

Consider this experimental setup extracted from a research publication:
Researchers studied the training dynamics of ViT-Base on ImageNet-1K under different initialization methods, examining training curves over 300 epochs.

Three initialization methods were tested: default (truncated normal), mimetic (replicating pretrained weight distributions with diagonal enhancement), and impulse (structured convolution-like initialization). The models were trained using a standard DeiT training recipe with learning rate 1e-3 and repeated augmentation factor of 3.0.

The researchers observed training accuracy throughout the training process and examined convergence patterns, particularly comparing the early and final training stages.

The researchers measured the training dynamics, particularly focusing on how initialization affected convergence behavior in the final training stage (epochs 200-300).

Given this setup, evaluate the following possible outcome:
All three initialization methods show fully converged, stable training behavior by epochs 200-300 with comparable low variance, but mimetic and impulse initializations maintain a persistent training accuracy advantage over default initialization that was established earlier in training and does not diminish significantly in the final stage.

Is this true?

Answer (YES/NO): NO